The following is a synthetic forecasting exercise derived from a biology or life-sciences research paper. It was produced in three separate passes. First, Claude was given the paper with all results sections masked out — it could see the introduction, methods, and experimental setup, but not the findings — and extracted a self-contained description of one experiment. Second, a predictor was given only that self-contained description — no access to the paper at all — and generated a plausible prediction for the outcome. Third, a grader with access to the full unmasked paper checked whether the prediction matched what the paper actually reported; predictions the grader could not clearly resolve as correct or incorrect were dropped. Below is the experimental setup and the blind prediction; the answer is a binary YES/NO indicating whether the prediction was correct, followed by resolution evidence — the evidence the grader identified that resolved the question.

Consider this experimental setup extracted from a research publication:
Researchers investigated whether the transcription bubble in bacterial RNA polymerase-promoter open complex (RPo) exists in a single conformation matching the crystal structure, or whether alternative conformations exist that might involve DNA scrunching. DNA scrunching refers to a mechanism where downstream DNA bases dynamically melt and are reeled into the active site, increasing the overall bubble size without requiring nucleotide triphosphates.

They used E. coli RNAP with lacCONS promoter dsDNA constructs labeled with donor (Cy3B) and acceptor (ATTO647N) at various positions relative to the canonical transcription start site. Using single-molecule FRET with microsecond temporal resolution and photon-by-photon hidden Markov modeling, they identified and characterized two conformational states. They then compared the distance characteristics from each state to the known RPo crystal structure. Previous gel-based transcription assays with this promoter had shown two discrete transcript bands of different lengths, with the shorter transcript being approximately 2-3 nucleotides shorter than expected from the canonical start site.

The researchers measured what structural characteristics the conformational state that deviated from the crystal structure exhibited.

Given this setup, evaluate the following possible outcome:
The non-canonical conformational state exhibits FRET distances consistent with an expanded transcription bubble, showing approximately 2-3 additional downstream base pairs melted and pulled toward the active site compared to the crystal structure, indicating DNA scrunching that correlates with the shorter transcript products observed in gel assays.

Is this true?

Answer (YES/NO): YES